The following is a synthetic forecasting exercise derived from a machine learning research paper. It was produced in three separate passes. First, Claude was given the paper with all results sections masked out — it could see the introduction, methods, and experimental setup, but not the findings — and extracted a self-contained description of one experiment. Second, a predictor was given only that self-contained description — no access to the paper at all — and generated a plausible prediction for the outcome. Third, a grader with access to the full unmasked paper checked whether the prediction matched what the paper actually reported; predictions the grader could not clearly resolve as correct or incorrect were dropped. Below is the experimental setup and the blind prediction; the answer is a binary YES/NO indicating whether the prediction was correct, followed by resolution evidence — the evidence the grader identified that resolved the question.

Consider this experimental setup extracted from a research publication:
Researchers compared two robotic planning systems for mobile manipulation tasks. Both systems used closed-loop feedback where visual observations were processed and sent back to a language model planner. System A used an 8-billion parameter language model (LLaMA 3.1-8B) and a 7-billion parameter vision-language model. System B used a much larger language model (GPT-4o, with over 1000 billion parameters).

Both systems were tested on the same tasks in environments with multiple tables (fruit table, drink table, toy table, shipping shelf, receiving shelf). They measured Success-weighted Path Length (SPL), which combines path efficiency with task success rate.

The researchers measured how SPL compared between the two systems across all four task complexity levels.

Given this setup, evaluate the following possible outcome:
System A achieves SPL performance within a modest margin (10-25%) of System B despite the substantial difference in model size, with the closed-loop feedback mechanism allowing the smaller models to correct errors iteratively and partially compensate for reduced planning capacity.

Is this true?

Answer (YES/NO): NO